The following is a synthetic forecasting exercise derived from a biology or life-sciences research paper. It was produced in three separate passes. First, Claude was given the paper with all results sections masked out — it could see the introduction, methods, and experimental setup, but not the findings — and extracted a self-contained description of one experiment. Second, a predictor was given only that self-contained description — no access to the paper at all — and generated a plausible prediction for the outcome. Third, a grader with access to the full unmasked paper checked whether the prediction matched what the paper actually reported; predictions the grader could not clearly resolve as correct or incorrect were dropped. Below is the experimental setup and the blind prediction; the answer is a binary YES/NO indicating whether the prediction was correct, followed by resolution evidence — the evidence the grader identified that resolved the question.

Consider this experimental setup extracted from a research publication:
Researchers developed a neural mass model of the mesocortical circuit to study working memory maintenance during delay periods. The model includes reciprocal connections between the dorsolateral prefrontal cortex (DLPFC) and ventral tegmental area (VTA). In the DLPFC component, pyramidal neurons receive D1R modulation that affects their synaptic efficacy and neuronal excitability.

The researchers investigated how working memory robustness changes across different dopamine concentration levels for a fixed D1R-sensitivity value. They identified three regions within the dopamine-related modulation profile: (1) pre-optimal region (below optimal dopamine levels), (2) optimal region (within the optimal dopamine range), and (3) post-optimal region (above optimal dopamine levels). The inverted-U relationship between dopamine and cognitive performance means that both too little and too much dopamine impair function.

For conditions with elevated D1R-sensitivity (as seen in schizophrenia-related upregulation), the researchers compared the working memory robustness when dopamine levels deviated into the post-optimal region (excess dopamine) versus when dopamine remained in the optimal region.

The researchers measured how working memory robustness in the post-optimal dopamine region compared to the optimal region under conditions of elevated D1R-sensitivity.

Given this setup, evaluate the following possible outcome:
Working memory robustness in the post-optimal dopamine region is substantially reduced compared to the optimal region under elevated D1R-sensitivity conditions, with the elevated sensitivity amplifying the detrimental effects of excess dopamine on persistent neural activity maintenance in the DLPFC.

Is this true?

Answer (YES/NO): NO